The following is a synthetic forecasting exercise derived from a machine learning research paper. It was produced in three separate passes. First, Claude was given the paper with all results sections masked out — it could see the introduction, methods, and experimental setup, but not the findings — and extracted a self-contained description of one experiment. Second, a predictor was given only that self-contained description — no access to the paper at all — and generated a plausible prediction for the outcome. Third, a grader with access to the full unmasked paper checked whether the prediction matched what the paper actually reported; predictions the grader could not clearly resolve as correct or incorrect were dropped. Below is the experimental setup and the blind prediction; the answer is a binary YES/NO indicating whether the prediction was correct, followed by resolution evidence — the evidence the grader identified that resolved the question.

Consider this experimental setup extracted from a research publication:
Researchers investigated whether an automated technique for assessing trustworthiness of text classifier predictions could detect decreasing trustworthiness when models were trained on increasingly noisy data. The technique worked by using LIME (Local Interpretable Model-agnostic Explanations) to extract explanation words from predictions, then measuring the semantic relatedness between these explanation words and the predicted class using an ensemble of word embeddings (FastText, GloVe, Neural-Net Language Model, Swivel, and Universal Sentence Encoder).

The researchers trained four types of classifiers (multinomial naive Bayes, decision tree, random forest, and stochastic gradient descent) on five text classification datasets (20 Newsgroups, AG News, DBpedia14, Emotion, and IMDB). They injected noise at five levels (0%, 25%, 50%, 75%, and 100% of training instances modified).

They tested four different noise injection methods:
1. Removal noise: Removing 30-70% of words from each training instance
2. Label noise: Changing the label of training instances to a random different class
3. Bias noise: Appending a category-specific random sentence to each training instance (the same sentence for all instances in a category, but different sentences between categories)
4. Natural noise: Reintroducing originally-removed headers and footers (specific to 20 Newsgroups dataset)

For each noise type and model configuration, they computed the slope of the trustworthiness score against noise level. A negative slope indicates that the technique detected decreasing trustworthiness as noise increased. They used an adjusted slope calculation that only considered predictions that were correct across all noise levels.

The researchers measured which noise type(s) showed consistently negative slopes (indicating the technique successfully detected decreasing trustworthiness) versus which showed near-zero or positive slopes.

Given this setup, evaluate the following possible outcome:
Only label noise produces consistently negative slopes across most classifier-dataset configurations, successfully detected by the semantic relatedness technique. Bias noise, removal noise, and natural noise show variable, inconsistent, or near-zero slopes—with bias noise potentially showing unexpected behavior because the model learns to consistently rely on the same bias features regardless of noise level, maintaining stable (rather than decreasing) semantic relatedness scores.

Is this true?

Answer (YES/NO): NO